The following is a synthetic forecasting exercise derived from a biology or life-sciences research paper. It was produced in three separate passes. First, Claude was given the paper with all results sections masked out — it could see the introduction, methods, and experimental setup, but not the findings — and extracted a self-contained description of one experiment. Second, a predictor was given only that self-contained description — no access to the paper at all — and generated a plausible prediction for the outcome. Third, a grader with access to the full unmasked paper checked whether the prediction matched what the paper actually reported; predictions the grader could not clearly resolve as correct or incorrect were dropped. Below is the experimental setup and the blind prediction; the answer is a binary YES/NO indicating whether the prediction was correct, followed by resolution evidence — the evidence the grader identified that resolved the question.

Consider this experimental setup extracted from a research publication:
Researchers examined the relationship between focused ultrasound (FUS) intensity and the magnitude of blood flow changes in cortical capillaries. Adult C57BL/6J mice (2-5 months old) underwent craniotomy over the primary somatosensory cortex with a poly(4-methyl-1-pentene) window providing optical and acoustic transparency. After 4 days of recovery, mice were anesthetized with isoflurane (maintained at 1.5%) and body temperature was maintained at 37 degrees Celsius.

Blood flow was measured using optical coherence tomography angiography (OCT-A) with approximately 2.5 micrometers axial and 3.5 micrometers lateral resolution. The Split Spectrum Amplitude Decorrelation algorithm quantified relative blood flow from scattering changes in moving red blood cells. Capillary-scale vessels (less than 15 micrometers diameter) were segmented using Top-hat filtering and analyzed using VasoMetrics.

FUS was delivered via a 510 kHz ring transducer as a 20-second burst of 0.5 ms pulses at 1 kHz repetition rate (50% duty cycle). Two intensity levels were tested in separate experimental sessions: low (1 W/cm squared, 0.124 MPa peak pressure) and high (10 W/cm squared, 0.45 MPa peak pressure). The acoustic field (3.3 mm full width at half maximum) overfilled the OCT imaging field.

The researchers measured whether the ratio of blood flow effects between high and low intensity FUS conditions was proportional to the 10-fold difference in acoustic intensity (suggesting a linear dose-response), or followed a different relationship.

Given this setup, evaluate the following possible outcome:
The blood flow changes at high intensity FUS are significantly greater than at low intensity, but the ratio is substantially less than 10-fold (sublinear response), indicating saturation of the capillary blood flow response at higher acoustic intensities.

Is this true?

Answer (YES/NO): YES